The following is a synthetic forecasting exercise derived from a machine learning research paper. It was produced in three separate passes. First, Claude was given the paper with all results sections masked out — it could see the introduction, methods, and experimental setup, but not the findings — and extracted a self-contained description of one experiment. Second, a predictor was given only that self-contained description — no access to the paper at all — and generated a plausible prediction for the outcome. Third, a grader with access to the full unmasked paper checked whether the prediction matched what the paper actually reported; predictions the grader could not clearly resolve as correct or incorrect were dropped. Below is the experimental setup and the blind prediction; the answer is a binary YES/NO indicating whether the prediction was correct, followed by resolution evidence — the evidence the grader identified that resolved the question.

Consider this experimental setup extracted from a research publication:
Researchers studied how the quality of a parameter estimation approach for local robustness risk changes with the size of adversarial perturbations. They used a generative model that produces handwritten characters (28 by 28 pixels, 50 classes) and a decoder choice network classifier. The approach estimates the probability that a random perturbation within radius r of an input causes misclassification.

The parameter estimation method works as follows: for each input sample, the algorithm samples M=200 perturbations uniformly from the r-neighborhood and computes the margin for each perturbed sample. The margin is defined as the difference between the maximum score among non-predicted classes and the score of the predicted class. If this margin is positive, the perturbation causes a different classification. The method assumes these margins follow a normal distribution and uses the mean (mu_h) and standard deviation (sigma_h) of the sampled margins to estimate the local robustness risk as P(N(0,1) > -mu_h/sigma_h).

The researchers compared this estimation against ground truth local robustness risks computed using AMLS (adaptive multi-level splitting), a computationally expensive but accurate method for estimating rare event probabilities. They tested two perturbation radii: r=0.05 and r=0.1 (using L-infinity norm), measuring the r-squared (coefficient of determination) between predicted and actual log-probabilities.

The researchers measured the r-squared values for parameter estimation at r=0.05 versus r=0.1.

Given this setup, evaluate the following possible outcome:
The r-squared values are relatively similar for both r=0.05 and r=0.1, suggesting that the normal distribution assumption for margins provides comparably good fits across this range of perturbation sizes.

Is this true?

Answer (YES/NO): NO